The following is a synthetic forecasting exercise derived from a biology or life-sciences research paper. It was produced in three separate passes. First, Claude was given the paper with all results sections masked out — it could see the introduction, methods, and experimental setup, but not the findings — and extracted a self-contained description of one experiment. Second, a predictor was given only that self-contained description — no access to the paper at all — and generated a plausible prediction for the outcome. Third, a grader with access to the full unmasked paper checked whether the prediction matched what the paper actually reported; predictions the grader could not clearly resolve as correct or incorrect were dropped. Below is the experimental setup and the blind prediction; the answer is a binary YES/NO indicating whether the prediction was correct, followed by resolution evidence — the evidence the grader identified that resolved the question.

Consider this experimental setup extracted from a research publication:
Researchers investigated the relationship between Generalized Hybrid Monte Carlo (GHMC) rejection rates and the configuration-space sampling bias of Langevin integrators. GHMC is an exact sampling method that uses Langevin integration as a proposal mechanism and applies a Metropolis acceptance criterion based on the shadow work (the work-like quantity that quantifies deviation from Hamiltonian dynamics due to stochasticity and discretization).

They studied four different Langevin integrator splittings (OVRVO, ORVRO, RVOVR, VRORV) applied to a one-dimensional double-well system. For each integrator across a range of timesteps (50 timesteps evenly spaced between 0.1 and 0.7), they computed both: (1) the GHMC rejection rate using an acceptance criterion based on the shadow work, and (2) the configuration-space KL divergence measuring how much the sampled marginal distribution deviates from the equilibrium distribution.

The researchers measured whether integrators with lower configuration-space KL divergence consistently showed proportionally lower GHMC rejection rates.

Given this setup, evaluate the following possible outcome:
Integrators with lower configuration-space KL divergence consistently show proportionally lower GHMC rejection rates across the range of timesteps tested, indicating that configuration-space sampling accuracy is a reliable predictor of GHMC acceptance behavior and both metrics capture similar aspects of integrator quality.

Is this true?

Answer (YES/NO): NO